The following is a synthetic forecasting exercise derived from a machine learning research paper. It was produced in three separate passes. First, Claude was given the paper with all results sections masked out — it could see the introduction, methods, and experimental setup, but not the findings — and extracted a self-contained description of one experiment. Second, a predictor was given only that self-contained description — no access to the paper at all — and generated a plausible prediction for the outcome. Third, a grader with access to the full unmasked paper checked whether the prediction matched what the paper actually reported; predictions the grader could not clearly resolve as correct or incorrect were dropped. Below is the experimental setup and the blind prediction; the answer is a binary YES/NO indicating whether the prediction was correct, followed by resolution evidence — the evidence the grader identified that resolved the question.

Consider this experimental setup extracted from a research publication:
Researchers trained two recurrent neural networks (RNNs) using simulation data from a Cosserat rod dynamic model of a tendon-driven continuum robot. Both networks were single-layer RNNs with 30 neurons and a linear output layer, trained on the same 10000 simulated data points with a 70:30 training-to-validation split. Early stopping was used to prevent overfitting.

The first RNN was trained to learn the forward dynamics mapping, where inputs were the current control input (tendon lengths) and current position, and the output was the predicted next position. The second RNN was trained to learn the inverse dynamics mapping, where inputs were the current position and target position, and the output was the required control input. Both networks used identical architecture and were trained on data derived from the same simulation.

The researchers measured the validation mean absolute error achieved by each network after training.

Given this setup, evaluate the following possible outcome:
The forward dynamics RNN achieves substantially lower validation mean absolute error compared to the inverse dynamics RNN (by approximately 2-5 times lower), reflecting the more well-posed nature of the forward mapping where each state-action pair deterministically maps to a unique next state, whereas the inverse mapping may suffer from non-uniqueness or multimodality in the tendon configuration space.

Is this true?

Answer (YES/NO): NO